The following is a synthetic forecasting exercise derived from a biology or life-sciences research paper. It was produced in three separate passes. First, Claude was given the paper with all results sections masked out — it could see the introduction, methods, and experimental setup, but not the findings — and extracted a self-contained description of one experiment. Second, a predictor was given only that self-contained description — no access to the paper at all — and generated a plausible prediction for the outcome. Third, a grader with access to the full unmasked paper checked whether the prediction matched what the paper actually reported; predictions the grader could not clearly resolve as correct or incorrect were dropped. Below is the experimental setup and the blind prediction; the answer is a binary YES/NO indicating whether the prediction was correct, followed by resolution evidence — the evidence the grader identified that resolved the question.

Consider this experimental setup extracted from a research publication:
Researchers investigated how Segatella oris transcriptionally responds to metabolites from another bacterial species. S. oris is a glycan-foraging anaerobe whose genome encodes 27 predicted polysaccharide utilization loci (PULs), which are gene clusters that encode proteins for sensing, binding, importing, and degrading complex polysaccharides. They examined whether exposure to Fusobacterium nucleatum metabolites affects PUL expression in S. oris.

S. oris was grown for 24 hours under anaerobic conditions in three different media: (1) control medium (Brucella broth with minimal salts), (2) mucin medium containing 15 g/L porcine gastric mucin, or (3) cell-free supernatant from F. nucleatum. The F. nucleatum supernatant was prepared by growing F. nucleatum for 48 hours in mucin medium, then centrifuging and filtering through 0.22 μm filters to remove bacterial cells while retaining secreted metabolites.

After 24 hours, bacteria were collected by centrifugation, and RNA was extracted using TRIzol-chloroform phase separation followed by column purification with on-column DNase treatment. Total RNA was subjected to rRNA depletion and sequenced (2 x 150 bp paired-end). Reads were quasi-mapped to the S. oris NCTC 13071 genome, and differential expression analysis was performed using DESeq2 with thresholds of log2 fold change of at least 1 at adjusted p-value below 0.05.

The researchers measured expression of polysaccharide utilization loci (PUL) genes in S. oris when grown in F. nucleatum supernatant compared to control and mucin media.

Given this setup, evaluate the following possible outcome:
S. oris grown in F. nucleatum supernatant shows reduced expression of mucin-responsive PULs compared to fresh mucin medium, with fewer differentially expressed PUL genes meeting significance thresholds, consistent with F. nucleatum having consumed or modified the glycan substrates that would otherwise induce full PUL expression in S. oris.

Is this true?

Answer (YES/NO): NO